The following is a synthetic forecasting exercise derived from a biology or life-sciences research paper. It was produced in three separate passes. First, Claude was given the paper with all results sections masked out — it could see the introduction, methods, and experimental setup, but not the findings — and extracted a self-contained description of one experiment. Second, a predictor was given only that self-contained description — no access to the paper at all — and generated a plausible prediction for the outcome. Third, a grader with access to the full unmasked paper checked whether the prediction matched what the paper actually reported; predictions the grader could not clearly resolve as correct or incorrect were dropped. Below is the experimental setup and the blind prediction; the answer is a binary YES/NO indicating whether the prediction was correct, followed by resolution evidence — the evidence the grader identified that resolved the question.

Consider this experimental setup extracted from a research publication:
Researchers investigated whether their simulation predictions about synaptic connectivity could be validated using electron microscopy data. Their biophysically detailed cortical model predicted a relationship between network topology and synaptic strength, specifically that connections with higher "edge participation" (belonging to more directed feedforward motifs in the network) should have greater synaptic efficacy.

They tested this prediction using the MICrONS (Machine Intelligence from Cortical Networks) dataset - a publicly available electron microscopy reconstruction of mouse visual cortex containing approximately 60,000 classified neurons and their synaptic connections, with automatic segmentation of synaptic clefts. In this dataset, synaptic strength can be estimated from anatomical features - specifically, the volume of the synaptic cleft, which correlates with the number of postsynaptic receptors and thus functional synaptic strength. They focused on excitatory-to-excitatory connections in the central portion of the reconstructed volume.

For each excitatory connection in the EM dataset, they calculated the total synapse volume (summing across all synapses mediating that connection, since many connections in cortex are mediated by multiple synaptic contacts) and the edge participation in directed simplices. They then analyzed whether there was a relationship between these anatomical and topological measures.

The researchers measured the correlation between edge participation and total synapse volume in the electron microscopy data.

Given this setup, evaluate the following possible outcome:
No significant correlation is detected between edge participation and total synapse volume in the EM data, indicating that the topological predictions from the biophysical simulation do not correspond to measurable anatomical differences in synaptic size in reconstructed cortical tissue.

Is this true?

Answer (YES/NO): NO